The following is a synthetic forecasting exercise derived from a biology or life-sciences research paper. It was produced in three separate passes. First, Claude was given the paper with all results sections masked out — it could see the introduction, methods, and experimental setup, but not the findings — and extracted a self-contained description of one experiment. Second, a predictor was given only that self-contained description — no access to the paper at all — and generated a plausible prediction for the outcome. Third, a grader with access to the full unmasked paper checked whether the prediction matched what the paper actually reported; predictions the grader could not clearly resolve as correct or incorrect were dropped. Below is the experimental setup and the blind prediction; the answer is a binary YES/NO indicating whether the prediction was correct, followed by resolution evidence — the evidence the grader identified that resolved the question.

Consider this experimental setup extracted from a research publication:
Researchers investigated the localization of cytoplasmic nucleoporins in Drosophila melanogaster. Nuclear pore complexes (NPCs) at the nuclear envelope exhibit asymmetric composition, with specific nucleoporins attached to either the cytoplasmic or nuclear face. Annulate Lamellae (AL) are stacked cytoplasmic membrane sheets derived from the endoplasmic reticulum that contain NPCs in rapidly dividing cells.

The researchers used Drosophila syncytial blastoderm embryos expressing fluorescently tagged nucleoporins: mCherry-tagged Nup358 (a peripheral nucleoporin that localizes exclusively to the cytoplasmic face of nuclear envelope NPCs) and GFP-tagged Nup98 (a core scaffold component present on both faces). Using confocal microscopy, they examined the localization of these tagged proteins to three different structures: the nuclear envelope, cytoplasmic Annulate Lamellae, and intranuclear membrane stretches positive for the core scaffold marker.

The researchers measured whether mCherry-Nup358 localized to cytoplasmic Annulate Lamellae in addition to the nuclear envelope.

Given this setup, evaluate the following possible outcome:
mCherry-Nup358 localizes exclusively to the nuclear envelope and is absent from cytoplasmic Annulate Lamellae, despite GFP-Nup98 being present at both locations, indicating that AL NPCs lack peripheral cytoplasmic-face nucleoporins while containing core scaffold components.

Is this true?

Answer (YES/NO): NO